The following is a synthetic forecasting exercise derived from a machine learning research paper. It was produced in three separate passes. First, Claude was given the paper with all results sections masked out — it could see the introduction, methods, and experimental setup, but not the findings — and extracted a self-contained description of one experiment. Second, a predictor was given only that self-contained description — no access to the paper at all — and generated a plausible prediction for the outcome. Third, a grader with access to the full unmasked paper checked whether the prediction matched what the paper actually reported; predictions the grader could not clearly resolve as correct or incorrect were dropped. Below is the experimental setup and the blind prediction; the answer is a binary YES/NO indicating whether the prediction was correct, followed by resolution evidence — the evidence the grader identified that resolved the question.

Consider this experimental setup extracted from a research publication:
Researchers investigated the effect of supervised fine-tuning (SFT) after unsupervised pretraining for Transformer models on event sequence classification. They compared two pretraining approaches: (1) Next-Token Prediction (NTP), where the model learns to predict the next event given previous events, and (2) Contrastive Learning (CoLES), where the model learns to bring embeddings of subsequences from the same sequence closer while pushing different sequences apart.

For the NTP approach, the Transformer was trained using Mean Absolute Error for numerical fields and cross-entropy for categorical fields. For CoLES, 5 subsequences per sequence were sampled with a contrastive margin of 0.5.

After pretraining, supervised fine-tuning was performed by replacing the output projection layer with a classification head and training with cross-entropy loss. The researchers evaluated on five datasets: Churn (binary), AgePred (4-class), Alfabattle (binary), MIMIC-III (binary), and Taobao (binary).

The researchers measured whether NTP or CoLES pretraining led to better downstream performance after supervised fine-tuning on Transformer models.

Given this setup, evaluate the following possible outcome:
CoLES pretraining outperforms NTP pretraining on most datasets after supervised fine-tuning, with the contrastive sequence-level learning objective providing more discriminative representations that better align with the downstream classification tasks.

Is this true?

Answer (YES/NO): NO